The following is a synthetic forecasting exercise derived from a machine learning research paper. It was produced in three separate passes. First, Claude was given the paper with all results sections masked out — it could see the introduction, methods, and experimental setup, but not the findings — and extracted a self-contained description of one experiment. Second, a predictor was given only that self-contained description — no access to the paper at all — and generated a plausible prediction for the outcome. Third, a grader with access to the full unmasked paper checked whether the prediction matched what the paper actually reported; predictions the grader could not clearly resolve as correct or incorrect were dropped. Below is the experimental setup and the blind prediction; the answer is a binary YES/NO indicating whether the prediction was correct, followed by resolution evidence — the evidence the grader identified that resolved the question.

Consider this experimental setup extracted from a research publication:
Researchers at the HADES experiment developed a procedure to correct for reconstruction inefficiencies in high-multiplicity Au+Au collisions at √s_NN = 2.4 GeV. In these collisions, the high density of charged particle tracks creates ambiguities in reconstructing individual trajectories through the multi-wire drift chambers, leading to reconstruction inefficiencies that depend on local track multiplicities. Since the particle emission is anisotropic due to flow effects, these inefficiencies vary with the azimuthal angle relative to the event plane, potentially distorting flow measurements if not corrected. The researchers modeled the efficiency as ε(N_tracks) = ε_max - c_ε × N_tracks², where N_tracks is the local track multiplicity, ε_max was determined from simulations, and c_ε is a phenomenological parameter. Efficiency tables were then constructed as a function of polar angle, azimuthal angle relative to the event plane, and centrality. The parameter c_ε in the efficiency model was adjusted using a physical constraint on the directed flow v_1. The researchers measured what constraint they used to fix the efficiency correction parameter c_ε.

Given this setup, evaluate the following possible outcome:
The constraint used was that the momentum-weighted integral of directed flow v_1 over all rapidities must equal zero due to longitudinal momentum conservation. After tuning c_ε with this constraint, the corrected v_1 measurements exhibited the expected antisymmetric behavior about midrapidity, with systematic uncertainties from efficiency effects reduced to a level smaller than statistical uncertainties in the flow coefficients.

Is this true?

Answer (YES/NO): NO